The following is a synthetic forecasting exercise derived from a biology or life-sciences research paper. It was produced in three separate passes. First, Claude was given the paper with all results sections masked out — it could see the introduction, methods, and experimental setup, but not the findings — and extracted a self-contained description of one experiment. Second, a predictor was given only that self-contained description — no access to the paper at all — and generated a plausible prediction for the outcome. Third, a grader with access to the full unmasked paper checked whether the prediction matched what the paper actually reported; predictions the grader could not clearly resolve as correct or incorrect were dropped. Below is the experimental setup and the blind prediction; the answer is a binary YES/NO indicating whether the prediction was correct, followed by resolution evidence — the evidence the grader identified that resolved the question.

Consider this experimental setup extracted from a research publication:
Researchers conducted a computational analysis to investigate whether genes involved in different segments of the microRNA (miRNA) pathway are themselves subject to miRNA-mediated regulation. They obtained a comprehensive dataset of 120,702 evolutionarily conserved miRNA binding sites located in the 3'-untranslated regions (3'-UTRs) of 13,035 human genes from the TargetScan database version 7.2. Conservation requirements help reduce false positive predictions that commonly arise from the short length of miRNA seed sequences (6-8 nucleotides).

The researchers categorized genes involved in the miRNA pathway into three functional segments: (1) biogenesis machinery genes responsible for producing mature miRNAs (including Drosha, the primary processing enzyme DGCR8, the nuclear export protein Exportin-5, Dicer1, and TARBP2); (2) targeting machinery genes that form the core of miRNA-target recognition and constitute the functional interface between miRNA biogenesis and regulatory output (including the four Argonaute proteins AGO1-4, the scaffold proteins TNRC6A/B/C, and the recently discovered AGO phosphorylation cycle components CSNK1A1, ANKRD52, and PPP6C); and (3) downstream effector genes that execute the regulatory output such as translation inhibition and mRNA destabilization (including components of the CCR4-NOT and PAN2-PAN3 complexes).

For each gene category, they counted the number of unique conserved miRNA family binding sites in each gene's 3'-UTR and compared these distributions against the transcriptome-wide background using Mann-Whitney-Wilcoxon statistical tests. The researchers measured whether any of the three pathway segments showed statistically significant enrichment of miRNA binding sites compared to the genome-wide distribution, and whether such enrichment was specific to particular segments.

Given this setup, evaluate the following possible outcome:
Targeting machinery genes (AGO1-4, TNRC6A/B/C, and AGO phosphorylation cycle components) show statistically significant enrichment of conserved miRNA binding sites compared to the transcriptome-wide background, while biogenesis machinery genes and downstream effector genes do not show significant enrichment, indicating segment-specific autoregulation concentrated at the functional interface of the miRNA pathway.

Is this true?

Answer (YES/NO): YES